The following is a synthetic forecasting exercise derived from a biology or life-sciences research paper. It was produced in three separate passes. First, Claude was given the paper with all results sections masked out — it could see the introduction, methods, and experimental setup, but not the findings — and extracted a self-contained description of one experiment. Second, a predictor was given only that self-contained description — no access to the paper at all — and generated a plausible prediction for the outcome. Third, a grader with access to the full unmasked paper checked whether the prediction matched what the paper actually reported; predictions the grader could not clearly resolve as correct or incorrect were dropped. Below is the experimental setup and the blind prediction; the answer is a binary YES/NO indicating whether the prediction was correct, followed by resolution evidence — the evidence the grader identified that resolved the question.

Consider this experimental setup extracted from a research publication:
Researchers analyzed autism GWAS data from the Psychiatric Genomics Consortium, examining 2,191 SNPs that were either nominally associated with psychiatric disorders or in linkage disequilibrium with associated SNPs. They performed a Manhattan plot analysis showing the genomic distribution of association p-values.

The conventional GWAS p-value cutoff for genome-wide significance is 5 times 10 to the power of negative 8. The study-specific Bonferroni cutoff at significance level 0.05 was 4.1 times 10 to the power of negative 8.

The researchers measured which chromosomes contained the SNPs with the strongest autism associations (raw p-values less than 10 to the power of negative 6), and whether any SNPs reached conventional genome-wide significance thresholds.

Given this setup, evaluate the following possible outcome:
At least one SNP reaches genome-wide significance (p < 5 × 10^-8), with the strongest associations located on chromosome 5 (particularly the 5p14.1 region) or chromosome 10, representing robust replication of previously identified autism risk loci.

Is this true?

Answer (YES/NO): NO